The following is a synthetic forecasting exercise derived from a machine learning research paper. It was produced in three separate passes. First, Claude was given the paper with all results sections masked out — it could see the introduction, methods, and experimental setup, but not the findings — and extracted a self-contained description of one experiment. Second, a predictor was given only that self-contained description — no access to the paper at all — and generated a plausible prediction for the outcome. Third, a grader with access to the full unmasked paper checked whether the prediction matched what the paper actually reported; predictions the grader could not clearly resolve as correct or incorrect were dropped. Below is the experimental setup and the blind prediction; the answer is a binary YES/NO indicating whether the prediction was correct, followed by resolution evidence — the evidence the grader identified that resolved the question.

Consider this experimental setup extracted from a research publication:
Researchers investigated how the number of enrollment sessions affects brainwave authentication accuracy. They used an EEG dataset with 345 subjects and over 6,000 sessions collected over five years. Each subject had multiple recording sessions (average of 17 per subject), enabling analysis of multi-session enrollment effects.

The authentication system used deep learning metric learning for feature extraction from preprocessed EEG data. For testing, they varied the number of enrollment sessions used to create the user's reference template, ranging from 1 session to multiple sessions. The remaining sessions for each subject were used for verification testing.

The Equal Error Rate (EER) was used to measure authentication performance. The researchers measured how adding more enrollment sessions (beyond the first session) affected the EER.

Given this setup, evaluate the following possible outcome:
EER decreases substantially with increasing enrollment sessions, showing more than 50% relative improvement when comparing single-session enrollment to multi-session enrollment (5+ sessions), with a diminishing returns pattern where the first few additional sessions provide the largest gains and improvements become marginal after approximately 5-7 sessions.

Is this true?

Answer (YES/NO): NO